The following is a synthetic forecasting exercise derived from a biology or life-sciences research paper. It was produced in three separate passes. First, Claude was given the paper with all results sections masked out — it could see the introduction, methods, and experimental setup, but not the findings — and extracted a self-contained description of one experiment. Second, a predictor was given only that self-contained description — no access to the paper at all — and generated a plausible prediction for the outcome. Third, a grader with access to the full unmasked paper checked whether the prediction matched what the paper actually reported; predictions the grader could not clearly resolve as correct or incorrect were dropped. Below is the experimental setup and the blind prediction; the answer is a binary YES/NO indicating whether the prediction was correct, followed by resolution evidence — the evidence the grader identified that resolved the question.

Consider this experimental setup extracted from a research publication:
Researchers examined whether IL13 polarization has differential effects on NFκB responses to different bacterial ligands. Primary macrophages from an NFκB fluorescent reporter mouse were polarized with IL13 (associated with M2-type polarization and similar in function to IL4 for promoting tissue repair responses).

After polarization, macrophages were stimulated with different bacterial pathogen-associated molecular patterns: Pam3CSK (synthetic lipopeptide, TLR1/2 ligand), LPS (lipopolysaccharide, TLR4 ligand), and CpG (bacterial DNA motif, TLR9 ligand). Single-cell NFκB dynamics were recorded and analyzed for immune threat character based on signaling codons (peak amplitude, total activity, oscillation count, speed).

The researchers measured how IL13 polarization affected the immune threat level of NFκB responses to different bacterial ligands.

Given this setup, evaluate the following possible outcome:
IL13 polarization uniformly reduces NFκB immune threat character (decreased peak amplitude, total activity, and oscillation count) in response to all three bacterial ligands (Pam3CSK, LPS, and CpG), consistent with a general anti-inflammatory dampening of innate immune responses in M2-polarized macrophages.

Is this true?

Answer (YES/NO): NO